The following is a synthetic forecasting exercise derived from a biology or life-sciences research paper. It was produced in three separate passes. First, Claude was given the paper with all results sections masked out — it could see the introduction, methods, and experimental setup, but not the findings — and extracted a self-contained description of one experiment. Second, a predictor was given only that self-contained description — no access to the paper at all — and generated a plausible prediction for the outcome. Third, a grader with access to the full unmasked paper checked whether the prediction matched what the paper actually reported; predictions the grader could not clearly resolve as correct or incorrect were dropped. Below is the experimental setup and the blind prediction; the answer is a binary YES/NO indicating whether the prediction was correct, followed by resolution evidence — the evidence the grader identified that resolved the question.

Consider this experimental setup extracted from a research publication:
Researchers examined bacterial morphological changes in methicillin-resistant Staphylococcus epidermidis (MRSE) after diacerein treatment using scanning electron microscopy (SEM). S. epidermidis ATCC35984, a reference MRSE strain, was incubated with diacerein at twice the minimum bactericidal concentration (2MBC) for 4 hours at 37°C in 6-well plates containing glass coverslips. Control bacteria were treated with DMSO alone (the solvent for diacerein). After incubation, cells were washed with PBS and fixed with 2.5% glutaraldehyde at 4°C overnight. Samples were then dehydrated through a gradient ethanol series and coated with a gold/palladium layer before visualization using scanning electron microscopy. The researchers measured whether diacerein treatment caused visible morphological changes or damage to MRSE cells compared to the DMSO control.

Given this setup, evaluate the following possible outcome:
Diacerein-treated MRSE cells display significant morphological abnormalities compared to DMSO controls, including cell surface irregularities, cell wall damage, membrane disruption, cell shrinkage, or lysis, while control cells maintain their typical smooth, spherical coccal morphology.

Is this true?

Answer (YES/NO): NO